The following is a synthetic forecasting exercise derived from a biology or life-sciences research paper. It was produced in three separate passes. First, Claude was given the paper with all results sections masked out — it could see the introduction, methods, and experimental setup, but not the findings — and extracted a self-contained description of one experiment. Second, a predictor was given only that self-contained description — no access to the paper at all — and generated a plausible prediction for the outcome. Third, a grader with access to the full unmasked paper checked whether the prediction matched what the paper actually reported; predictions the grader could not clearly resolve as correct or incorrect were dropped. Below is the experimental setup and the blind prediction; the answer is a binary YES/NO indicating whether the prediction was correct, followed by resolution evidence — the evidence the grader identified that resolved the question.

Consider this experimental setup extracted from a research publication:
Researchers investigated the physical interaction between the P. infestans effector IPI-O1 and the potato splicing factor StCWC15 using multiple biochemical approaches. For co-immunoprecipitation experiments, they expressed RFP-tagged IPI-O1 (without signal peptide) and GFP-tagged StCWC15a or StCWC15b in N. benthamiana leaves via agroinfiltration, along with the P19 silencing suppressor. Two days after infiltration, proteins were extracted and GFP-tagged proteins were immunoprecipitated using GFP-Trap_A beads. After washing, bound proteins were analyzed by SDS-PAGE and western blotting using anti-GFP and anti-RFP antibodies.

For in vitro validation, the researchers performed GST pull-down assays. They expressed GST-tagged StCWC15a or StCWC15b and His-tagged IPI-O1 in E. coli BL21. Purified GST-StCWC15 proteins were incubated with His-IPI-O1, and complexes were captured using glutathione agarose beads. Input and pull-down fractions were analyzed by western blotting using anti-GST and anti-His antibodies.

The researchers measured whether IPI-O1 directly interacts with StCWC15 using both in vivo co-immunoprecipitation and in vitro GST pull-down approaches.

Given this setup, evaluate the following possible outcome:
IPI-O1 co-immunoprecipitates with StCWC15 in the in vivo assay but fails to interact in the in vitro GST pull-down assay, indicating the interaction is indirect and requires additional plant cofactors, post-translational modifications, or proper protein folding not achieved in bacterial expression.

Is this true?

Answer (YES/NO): NO